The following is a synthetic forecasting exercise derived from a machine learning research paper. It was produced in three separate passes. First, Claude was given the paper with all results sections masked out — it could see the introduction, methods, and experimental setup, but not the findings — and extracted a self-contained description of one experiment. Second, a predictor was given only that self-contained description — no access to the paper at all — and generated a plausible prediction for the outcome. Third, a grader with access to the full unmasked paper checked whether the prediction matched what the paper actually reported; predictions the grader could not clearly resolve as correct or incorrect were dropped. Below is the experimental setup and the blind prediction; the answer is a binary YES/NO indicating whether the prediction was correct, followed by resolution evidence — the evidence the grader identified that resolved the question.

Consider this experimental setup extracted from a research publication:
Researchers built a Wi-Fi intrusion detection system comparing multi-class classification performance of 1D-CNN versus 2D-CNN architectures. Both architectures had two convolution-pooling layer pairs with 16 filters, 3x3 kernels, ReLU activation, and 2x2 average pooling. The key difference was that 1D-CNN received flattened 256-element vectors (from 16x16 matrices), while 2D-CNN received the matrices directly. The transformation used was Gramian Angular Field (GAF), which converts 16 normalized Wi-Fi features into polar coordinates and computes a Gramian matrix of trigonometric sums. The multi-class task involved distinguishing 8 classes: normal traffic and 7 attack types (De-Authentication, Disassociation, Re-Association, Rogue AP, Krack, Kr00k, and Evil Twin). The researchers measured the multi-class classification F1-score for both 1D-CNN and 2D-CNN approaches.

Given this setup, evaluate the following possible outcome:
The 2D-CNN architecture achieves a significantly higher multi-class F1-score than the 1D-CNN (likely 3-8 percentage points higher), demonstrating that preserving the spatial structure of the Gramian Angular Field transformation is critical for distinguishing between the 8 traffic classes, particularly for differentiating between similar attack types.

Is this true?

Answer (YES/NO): NO